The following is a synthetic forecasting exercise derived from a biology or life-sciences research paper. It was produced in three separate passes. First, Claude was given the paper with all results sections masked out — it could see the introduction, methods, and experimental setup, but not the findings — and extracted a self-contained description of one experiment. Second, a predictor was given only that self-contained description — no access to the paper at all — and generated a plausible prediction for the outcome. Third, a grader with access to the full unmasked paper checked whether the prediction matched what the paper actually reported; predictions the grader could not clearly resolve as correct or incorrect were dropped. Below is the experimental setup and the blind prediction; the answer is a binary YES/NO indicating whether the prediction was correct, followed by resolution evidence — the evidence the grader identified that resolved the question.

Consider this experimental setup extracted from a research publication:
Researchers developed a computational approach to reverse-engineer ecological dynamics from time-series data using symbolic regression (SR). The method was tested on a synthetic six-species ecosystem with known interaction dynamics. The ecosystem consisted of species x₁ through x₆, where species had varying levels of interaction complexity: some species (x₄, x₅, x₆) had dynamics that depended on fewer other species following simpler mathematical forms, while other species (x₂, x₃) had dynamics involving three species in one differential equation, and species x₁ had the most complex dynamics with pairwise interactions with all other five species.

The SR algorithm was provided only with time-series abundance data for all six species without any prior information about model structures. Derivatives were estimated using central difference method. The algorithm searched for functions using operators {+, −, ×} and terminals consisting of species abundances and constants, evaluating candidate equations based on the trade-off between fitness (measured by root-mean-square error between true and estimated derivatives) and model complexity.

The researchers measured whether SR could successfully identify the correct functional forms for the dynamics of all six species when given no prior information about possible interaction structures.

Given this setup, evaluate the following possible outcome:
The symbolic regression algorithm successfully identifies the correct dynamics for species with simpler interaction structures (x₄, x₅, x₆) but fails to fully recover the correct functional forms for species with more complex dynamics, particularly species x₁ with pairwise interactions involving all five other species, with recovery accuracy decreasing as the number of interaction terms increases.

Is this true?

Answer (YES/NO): NO